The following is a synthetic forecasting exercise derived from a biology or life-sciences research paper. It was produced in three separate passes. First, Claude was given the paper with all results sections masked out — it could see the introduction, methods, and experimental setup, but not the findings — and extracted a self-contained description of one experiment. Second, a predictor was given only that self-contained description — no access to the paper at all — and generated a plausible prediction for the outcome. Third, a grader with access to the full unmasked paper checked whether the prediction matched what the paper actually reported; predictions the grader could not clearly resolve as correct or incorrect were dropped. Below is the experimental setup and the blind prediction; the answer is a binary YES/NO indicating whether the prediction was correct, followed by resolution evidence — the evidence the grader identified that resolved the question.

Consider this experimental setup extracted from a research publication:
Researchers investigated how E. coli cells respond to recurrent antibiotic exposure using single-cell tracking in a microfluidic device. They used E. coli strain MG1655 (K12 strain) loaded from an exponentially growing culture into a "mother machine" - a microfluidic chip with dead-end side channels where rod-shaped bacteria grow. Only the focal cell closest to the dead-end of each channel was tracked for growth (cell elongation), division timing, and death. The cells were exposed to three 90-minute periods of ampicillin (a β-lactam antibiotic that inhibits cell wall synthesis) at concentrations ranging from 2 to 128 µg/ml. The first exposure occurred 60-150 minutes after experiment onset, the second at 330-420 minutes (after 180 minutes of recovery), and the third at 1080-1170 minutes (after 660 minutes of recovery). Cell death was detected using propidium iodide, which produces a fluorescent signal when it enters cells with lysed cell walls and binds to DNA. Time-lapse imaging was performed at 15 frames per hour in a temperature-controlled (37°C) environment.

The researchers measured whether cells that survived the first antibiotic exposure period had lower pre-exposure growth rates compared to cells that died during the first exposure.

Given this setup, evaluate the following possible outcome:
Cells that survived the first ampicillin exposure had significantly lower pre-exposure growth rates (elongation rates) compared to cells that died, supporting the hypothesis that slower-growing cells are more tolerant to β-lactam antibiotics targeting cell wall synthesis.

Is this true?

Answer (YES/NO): NO